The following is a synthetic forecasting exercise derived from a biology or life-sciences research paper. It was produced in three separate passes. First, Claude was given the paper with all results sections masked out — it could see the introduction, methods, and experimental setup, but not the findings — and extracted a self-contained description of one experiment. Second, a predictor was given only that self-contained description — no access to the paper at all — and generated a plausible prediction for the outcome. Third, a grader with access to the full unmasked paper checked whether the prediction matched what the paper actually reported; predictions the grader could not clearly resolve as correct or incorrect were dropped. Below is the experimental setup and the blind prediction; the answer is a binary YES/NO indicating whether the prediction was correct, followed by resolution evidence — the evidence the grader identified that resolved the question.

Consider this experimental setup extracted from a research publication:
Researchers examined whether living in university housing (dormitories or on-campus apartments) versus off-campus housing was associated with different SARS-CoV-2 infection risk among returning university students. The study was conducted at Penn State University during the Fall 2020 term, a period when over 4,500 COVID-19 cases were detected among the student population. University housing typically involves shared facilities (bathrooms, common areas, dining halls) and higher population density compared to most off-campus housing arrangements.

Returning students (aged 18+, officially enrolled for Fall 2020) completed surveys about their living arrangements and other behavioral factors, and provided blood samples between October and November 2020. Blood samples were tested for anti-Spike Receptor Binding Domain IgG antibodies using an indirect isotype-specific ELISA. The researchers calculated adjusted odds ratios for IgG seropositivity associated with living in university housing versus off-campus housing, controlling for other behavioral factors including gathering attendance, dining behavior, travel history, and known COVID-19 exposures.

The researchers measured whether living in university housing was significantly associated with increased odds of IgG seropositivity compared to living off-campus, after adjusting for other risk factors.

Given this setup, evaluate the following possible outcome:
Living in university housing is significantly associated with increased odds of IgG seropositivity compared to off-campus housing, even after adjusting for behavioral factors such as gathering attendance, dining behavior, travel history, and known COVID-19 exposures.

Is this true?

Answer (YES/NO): NO